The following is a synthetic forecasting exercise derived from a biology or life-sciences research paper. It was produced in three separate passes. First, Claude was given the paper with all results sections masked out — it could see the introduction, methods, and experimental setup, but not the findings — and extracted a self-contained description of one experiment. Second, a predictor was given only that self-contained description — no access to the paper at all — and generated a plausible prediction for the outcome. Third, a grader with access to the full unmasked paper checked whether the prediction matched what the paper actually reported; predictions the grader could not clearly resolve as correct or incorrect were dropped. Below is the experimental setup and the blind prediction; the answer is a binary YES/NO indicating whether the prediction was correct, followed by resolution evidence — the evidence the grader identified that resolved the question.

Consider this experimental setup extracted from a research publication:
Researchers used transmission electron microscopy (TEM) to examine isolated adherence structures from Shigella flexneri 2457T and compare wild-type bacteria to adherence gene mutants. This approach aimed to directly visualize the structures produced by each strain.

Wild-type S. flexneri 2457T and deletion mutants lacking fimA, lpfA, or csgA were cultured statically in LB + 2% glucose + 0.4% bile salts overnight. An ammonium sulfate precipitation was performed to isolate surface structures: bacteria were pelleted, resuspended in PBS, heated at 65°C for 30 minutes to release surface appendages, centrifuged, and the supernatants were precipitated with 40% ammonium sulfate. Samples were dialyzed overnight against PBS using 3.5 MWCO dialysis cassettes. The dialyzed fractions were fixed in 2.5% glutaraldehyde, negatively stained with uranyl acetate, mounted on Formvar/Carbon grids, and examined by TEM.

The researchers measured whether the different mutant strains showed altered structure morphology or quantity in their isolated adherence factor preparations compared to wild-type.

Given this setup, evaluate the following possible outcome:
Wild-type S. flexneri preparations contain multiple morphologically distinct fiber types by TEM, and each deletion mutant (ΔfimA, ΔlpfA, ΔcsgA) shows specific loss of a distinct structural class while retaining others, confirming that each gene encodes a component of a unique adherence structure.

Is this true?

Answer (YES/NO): YES